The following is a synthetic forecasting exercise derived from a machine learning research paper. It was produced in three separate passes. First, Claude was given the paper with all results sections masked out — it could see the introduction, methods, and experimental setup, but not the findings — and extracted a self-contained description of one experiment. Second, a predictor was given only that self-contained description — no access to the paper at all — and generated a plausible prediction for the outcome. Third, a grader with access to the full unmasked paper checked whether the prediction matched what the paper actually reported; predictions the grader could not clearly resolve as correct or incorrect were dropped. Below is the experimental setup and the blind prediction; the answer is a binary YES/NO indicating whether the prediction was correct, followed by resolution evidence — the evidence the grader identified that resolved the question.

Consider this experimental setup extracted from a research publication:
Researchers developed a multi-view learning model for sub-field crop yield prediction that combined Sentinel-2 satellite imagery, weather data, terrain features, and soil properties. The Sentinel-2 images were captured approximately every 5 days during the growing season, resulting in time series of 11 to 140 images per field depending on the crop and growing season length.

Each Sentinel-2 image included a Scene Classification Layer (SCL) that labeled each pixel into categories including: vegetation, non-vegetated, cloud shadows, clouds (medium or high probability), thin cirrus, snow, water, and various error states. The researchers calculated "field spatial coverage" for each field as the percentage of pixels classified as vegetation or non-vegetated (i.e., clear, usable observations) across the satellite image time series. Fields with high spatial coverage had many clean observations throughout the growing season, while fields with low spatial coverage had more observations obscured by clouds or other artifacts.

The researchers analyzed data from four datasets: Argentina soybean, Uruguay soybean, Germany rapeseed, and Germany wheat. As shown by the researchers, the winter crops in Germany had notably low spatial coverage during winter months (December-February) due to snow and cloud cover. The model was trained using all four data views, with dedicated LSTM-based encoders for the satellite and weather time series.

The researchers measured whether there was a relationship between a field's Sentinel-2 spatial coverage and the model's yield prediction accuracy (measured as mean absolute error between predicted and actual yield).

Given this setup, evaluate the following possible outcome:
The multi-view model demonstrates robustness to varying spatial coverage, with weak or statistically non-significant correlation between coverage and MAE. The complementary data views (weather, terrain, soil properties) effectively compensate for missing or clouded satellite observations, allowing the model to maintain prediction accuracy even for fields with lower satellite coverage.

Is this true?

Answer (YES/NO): NO